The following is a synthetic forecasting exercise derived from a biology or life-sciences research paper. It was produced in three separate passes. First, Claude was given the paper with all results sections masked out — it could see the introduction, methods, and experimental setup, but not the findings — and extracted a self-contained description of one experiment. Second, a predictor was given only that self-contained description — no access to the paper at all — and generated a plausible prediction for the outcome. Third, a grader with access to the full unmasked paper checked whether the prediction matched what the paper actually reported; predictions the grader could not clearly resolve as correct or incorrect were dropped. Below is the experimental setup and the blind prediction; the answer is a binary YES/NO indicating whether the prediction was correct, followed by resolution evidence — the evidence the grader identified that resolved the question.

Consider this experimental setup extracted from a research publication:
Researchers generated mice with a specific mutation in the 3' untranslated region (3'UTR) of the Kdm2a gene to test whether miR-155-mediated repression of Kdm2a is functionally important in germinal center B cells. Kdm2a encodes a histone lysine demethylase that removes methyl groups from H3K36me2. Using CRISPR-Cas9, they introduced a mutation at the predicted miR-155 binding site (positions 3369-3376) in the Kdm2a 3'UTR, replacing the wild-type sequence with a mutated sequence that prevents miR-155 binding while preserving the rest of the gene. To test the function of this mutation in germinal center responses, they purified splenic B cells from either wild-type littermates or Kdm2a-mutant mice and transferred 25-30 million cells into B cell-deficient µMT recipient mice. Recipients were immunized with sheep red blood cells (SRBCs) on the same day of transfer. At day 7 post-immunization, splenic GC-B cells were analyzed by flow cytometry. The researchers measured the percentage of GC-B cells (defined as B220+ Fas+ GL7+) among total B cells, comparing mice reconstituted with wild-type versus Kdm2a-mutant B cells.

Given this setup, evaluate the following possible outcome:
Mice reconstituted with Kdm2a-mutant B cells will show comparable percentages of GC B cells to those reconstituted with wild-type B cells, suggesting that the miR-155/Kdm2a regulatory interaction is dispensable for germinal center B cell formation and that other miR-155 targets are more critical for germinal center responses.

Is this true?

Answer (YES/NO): NO